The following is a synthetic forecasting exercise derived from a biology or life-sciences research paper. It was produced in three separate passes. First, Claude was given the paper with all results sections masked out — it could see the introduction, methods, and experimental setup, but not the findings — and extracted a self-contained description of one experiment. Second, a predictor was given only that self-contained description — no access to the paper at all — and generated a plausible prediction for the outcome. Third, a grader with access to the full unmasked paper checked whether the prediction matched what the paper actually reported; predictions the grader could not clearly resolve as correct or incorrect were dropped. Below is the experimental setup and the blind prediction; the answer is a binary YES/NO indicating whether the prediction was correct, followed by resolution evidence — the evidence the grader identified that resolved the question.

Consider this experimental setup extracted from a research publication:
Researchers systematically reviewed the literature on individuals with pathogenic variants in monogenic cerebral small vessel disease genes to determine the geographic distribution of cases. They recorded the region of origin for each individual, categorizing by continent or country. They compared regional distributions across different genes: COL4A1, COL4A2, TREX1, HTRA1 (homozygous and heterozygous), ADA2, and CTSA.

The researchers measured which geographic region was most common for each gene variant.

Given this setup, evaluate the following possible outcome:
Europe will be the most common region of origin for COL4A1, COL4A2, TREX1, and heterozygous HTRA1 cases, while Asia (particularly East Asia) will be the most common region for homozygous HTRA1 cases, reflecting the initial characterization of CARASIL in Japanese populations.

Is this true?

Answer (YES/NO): NO